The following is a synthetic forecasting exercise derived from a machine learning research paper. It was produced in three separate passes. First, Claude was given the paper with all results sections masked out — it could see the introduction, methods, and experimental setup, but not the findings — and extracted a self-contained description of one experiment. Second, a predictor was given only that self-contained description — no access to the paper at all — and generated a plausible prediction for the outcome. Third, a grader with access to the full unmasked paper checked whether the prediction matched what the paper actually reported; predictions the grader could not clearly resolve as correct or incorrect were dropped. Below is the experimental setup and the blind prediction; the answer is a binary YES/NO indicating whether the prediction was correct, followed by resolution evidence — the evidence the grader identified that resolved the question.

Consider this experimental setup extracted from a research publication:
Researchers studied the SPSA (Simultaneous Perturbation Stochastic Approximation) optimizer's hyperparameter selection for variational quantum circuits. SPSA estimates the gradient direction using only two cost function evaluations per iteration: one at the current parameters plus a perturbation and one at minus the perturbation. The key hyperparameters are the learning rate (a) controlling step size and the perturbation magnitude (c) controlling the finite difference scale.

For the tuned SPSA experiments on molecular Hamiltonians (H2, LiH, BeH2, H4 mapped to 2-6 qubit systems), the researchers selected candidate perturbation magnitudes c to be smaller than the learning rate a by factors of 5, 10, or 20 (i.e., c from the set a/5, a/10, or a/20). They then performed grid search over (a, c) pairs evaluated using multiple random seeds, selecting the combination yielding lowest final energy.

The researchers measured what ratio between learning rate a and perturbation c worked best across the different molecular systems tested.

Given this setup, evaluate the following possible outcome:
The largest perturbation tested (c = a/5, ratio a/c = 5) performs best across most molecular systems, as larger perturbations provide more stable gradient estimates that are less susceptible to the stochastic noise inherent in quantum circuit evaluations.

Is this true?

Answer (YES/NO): NO